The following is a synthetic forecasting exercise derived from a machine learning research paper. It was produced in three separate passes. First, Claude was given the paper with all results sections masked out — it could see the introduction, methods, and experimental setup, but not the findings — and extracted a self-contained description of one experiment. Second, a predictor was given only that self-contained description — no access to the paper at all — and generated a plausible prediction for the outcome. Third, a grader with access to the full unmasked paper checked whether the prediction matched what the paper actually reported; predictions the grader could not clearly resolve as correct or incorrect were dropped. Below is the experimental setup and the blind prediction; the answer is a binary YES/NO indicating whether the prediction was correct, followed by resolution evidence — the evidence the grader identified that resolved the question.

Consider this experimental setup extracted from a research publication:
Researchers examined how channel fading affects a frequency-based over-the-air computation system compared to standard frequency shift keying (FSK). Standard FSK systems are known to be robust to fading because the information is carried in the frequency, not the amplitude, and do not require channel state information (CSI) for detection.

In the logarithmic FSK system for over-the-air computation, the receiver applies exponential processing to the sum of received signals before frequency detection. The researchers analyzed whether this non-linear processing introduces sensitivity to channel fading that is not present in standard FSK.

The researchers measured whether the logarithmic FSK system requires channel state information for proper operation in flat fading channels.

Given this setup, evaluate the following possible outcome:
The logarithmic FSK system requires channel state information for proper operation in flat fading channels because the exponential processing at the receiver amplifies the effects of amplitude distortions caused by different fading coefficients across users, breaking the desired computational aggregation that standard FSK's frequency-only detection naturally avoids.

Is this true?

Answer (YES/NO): YES